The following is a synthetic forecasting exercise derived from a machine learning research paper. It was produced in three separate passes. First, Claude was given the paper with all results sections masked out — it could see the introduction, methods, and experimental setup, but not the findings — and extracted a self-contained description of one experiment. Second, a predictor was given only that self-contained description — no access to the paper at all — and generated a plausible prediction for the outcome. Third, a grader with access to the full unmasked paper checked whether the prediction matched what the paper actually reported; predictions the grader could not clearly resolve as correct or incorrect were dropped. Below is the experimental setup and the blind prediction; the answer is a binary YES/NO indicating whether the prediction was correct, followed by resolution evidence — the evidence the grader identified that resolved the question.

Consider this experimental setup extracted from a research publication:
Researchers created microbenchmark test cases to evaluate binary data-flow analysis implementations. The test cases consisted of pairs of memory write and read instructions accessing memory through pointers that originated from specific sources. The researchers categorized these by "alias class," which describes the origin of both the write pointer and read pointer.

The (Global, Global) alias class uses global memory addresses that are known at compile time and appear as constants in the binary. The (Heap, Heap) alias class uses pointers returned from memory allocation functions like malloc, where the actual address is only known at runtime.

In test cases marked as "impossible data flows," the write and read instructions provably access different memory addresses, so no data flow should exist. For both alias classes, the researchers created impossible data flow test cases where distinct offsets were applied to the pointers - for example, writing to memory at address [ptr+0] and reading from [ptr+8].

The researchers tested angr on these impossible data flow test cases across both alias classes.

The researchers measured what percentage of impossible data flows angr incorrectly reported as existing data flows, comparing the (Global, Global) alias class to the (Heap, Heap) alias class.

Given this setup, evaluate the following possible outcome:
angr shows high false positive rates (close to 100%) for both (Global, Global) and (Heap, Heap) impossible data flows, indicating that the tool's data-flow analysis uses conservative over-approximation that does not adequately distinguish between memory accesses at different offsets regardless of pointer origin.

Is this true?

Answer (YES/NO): NO